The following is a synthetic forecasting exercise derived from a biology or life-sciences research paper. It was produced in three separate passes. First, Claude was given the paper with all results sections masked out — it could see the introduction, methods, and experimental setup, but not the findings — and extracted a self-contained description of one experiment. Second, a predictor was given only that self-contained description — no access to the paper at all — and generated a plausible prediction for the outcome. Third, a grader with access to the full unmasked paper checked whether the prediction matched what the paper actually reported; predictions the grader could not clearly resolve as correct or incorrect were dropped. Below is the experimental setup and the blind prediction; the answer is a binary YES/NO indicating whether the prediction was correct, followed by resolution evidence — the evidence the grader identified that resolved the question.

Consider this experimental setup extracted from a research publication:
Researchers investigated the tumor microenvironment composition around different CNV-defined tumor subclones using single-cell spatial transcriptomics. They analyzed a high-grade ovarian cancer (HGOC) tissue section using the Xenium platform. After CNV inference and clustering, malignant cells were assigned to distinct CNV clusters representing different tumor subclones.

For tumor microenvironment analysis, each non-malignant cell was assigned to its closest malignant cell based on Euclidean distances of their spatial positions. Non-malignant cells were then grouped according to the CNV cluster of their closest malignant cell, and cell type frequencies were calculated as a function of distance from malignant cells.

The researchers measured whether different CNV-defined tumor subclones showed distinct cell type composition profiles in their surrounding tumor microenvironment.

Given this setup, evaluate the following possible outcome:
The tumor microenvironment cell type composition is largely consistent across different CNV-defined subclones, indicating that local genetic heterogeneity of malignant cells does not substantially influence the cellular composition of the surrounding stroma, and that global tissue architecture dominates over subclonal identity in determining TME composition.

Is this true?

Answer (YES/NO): NO